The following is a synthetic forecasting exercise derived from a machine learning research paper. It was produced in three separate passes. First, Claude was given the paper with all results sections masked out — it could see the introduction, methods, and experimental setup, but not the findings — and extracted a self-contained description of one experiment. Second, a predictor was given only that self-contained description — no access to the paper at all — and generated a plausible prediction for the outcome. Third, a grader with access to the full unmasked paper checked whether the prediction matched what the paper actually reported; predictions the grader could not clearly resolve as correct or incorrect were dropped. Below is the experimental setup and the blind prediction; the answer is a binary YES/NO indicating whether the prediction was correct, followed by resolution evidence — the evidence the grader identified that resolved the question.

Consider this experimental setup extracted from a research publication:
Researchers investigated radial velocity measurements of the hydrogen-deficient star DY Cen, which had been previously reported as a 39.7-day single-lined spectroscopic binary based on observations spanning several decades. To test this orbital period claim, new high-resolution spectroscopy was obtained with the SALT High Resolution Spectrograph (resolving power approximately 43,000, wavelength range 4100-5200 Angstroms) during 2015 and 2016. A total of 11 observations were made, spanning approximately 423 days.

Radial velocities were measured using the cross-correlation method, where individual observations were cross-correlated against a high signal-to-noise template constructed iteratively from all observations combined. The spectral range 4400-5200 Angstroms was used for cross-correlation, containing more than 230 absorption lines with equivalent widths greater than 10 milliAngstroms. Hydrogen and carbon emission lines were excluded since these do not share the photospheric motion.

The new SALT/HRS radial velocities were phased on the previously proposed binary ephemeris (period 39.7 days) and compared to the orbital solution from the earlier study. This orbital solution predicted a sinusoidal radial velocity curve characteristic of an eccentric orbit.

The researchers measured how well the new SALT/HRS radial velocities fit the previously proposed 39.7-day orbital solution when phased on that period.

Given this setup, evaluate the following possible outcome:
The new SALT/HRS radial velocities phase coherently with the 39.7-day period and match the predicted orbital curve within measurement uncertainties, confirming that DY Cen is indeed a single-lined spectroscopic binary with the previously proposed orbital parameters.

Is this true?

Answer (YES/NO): NO